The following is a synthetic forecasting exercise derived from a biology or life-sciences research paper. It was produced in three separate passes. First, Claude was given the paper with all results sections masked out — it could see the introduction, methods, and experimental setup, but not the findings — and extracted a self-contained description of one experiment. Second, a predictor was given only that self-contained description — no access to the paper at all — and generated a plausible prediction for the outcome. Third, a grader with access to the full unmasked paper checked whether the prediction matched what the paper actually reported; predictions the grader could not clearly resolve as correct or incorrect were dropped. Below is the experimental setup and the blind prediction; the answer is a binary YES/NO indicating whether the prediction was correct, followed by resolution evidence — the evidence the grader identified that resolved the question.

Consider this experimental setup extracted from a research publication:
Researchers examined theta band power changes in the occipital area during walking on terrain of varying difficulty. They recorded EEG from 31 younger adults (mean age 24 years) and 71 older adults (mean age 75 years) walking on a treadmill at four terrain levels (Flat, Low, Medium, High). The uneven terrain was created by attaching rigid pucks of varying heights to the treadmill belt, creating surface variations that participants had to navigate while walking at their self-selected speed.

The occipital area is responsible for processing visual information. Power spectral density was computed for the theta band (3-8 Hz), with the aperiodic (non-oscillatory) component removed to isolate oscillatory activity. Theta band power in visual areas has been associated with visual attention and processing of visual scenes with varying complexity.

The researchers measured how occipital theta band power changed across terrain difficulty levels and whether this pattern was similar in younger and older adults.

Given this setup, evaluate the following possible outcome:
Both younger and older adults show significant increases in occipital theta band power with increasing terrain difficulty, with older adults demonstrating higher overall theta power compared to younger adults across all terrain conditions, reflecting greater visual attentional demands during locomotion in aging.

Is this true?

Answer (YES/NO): YES